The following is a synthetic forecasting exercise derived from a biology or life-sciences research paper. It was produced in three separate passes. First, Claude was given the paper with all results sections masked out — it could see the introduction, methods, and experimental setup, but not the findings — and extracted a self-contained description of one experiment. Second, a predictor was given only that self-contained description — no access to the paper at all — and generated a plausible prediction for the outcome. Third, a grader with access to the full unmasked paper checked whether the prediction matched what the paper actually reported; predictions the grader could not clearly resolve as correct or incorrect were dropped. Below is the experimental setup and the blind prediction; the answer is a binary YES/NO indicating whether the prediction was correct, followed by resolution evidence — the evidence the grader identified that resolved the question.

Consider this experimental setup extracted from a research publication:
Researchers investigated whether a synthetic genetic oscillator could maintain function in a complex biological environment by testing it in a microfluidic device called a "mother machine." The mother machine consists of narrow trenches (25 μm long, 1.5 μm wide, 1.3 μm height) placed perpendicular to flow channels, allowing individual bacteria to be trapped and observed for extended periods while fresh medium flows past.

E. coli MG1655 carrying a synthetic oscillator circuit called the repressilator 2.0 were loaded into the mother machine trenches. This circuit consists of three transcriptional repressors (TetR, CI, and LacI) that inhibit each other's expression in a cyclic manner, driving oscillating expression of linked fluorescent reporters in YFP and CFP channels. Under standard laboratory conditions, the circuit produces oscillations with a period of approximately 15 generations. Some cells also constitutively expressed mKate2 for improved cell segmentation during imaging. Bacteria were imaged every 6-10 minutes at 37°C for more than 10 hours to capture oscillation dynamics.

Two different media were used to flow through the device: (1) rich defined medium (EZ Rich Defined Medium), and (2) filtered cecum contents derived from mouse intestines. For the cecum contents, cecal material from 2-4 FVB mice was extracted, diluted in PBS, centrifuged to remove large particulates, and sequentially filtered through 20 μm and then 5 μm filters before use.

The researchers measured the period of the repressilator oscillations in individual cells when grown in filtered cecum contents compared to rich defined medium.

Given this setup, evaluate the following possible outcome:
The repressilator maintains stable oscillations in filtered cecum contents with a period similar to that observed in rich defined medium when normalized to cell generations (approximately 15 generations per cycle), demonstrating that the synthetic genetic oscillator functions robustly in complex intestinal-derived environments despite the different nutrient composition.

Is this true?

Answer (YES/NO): YES